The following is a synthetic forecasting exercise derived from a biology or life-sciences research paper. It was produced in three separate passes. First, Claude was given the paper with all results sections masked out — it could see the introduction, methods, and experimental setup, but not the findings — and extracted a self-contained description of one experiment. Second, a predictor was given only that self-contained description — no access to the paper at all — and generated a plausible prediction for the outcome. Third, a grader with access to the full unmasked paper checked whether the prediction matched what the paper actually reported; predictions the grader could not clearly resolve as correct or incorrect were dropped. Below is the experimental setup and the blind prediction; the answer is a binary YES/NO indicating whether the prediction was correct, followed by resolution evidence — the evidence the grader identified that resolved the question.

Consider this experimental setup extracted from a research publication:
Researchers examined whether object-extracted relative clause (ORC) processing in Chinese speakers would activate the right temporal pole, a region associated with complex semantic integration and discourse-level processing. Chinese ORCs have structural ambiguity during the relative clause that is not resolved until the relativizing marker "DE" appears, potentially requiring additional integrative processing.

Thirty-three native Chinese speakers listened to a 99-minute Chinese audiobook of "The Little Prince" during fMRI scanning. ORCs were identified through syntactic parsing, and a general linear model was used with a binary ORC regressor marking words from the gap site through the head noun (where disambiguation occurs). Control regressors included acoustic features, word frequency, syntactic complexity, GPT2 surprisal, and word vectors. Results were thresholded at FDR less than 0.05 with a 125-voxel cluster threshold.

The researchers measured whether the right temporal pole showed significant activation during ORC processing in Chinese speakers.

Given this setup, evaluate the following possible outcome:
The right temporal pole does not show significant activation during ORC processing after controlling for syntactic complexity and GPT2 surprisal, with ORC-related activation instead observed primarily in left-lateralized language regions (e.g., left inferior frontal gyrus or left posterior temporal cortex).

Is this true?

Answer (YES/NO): NO